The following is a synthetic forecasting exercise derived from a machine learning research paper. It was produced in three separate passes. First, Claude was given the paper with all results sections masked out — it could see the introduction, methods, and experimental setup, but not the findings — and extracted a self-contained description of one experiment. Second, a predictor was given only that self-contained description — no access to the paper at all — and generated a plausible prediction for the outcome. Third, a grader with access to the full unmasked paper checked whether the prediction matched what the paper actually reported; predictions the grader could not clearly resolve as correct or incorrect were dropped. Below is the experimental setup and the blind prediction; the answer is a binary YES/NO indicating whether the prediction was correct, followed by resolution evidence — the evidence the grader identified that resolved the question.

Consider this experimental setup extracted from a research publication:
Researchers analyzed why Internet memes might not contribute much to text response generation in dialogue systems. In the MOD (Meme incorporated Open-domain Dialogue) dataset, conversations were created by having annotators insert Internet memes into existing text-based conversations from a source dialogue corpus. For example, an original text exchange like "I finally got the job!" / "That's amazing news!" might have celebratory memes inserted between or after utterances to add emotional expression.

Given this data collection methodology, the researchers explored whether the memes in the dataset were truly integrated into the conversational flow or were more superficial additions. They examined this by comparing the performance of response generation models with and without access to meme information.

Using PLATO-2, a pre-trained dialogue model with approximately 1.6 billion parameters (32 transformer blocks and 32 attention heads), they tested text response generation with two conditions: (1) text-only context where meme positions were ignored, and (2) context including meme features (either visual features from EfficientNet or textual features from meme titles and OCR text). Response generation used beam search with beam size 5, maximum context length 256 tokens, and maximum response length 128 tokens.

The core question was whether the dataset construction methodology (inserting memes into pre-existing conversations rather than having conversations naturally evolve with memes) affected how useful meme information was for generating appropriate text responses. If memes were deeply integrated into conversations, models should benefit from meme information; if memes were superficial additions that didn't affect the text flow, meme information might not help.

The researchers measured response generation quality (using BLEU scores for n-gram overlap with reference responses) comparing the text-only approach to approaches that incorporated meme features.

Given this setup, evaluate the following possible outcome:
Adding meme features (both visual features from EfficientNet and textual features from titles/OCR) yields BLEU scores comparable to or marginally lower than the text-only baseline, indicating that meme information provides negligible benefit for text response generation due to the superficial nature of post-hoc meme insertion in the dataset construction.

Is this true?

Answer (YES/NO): YES